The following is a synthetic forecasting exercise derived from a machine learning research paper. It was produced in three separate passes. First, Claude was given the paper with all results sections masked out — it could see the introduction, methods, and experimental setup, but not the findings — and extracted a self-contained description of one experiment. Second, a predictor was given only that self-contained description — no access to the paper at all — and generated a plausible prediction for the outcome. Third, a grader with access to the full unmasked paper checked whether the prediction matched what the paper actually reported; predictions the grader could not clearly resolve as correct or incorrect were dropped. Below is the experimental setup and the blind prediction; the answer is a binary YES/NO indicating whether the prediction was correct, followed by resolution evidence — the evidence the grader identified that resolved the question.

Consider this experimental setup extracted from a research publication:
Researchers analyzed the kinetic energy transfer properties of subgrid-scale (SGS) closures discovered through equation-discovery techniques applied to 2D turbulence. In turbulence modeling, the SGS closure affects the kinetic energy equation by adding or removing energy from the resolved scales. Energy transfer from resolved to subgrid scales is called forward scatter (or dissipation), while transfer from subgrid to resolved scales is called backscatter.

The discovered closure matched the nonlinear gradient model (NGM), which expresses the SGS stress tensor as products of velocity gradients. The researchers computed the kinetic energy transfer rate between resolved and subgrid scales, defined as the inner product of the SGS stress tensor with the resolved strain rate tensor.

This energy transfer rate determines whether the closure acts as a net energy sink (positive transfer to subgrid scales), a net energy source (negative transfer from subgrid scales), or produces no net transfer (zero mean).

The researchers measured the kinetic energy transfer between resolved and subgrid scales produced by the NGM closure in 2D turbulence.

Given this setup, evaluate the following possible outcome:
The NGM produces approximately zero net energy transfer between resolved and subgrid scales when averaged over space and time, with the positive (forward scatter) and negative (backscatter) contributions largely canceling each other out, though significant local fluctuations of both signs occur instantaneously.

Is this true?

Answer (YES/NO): NO